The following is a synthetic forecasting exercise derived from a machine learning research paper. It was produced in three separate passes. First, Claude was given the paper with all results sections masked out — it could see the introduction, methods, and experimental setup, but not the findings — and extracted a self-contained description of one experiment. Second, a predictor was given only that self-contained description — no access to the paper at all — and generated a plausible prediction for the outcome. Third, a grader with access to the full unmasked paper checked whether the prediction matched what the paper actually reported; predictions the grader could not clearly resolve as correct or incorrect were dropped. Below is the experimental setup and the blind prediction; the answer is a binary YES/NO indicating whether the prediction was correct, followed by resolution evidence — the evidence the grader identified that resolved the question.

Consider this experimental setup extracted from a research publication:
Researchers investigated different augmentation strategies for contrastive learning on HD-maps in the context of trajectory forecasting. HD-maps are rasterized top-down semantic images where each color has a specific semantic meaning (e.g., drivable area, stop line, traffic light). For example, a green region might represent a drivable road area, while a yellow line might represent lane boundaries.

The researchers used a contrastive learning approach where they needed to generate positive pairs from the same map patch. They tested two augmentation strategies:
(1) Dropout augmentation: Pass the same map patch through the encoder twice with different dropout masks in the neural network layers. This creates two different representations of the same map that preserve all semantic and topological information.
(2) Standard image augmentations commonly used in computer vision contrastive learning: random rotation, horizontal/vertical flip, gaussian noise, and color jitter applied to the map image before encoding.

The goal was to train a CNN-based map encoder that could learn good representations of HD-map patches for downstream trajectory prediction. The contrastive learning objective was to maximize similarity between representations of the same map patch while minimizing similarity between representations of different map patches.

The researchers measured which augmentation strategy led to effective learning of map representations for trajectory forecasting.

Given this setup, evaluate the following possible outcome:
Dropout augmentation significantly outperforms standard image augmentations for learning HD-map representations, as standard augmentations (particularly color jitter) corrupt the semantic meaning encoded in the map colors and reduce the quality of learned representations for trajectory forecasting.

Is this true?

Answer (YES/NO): YES